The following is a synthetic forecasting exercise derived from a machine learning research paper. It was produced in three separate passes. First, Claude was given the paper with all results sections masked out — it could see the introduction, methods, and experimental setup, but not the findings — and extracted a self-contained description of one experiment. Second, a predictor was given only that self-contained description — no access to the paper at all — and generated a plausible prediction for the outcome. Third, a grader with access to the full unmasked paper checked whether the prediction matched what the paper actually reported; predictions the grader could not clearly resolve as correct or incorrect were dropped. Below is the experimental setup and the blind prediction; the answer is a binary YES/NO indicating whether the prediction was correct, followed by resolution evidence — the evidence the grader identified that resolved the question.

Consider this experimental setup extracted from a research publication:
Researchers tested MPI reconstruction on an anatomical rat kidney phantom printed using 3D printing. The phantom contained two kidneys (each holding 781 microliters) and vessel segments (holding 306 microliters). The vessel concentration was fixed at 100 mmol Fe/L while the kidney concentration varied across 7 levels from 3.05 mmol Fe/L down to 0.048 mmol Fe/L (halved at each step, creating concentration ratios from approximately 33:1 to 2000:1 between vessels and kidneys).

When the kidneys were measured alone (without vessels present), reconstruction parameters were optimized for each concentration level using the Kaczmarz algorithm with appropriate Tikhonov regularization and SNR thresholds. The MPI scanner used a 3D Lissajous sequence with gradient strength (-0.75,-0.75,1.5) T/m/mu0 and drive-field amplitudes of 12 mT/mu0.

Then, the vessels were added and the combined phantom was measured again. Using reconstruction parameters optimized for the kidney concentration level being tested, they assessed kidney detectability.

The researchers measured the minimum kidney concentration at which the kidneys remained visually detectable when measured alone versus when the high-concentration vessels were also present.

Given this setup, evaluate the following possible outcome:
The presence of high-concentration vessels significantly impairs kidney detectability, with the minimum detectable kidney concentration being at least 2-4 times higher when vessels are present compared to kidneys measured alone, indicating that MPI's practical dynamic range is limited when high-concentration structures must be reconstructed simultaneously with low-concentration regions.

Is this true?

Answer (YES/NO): YES